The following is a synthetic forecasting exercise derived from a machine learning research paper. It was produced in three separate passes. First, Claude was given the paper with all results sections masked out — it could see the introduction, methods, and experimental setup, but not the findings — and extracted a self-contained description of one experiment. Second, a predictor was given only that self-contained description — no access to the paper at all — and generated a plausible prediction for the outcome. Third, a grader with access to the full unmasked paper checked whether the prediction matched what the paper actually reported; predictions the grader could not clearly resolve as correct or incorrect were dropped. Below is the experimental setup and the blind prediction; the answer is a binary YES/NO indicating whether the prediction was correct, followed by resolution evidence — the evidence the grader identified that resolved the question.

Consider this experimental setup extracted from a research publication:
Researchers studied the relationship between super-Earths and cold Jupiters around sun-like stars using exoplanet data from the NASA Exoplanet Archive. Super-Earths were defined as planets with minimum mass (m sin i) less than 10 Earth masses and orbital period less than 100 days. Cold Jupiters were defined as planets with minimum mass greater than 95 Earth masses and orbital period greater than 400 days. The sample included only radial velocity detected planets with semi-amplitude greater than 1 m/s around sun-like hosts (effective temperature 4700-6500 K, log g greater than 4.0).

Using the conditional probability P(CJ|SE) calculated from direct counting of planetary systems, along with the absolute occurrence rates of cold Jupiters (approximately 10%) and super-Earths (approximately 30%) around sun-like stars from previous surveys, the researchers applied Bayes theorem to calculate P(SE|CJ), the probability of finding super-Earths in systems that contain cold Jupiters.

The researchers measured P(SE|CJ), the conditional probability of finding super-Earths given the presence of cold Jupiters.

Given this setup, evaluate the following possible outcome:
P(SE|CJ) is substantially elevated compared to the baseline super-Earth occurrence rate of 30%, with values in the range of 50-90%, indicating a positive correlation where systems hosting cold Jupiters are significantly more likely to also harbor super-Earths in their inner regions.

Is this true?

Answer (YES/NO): YES